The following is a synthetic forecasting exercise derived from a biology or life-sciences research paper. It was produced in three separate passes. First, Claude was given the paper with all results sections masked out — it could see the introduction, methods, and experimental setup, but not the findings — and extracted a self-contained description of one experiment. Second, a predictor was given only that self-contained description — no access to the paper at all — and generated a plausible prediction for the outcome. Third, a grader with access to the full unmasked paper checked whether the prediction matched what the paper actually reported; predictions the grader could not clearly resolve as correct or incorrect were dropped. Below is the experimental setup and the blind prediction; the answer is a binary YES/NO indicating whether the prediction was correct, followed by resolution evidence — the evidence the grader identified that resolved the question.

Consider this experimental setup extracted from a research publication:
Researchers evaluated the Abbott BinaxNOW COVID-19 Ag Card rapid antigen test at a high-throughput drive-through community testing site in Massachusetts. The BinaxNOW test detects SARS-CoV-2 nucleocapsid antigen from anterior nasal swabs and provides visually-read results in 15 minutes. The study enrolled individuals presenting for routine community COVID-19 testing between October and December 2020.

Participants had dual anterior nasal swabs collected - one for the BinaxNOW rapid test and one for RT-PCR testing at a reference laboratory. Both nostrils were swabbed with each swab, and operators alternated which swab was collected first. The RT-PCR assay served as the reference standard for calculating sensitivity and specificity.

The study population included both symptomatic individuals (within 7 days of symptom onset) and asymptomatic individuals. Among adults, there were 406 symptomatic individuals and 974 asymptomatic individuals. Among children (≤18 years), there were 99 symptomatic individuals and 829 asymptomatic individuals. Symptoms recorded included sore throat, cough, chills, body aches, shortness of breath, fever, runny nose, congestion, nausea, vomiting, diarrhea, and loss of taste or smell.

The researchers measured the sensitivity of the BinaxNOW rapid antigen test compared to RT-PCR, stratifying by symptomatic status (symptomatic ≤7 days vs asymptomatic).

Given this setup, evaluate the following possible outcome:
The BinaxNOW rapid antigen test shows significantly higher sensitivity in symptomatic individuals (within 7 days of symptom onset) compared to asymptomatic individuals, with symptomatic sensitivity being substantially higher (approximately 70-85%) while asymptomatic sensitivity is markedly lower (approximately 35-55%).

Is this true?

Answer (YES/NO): NO